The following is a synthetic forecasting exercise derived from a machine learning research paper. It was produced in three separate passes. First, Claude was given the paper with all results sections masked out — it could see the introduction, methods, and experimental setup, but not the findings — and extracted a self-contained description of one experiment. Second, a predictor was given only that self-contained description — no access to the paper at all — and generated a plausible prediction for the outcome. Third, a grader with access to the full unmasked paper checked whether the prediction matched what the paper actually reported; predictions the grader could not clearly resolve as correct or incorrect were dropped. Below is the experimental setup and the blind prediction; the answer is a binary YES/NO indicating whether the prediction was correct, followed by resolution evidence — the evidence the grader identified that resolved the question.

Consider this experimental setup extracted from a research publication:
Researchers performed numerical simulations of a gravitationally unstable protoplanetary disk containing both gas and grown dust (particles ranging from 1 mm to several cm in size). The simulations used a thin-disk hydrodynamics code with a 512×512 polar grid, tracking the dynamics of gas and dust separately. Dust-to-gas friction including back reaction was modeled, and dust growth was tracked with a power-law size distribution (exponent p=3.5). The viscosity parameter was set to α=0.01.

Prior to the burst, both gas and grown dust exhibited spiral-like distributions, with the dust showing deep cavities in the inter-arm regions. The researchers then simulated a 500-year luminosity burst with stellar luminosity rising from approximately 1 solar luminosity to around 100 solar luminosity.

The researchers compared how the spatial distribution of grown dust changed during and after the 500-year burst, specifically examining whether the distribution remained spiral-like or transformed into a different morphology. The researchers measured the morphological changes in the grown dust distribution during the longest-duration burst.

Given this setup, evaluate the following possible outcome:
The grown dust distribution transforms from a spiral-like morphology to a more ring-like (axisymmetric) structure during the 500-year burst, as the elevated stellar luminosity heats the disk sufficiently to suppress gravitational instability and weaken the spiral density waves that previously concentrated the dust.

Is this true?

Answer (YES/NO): YES